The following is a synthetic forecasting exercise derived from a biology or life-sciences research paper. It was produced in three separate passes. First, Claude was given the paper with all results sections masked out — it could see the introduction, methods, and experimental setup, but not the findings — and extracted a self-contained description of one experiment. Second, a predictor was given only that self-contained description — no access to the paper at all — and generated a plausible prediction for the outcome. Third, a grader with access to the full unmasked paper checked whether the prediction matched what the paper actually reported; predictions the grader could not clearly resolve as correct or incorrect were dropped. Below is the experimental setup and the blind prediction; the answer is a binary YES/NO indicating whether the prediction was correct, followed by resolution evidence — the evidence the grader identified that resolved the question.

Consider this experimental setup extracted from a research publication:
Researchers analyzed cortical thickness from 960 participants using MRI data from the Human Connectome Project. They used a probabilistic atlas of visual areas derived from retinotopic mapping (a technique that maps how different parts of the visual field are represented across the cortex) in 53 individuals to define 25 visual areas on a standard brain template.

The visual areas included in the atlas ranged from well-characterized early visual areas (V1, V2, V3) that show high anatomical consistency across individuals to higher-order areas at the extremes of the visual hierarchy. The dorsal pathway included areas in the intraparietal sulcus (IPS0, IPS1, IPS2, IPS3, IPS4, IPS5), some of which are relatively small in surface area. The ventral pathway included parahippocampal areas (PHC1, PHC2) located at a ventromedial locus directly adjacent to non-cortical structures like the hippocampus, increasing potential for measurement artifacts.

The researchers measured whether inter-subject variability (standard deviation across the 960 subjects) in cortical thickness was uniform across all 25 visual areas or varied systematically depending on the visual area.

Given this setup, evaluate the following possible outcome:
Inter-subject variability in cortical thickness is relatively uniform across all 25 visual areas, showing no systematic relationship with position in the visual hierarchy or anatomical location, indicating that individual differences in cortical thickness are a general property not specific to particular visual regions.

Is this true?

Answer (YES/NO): NO